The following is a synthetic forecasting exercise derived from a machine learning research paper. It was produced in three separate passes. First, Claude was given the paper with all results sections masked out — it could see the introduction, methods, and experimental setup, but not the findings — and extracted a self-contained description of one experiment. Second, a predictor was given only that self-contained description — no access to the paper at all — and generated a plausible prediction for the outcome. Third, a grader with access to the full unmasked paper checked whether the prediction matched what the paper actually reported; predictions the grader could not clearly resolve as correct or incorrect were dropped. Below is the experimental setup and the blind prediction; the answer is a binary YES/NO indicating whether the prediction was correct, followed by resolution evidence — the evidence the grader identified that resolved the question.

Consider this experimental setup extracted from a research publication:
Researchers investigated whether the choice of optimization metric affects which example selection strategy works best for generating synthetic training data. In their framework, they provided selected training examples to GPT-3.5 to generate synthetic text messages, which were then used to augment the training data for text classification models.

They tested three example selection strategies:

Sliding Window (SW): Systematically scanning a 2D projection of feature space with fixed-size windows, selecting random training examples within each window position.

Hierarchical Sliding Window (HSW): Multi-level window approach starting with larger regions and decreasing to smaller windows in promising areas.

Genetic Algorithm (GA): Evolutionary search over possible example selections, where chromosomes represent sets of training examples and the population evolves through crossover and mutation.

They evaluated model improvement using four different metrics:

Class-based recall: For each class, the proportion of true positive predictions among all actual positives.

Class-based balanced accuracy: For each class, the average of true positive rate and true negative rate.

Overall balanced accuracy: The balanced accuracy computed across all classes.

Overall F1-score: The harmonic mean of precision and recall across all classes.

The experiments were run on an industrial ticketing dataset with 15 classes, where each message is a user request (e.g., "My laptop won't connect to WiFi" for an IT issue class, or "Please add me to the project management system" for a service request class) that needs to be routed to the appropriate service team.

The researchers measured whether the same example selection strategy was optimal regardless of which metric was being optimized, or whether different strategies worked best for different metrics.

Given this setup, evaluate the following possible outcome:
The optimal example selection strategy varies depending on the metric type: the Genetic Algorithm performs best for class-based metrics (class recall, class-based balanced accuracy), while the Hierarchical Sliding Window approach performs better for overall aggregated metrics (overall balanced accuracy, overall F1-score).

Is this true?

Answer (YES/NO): NO